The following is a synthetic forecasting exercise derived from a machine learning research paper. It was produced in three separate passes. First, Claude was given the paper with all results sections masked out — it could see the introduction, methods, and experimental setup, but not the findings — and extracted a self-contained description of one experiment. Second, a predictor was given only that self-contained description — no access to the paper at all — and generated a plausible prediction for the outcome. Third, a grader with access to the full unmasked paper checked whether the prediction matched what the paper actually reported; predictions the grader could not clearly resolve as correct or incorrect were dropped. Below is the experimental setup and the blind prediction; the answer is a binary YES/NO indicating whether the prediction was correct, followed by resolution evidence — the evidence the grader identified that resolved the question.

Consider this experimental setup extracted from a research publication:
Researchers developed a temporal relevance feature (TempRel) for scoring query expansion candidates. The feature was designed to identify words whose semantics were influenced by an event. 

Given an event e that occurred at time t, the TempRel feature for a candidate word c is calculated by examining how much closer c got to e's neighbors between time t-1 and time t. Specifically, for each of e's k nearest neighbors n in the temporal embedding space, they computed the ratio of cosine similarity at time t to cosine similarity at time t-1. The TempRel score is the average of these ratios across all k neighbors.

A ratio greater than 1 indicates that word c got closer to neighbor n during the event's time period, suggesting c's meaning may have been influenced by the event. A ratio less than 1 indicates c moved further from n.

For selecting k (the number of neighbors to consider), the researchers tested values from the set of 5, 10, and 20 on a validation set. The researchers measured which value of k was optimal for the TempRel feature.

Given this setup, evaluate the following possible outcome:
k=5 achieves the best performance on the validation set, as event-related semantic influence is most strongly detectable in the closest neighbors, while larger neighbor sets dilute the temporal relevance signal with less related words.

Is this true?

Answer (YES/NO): YES